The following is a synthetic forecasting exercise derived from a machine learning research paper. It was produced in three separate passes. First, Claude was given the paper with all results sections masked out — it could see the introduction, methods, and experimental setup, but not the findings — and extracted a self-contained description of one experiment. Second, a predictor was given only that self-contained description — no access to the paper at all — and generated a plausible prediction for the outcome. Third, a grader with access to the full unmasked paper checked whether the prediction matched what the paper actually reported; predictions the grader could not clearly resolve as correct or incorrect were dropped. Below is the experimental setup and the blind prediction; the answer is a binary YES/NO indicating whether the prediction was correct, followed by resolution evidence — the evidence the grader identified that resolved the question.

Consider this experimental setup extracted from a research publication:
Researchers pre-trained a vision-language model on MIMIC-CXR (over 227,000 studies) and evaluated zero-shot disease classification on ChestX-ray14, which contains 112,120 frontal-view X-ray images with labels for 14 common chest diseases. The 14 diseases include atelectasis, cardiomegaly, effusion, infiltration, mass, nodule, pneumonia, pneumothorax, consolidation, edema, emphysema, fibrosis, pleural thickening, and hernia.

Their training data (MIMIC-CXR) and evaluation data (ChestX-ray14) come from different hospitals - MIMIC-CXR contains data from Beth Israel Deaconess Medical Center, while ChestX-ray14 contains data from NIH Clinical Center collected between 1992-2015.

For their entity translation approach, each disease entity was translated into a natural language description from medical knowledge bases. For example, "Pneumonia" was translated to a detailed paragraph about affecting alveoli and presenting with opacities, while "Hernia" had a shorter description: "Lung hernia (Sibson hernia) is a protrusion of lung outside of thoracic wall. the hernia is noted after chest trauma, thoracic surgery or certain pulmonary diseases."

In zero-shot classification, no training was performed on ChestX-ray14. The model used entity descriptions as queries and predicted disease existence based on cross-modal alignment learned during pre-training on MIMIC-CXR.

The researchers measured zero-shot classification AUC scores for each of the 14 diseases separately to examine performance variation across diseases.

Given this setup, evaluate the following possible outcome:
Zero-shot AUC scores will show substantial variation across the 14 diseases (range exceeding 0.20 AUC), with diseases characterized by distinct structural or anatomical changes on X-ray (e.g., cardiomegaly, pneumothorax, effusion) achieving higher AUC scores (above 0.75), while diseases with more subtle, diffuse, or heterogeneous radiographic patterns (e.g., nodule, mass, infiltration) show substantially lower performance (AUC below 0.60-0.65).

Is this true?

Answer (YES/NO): NO